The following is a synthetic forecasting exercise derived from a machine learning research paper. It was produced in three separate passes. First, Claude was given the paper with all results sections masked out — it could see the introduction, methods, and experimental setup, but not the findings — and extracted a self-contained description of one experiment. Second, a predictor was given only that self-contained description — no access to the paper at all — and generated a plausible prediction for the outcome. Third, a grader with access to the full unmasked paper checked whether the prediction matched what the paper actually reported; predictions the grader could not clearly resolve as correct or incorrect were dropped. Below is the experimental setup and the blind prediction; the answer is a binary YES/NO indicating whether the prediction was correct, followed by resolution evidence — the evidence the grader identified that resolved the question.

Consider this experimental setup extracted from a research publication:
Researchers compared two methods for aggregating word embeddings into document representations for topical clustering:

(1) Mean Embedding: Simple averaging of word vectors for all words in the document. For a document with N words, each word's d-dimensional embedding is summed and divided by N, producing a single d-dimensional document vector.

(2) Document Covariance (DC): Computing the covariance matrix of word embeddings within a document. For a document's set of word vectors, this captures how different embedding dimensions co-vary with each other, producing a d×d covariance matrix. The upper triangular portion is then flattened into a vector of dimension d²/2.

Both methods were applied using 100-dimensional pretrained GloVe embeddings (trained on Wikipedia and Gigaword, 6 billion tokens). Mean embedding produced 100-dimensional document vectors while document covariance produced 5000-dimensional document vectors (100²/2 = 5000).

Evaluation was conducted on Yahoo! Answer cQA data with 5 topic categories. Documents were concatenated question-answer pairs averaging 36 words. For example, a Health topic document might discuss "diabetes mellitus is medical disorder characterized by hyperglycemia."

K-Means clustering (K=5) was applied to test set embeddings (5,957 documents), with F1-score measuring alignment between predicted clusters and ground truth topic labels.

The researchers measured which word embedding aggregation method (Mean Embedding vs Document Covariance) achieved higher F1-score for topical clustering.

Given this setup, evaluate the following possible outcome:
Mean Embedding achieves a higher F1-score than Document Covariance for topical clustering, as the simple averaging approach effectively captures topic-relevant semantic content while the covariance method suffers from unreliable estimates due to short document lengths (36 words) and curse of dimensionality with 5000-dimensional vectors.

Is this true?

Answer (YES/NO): YES